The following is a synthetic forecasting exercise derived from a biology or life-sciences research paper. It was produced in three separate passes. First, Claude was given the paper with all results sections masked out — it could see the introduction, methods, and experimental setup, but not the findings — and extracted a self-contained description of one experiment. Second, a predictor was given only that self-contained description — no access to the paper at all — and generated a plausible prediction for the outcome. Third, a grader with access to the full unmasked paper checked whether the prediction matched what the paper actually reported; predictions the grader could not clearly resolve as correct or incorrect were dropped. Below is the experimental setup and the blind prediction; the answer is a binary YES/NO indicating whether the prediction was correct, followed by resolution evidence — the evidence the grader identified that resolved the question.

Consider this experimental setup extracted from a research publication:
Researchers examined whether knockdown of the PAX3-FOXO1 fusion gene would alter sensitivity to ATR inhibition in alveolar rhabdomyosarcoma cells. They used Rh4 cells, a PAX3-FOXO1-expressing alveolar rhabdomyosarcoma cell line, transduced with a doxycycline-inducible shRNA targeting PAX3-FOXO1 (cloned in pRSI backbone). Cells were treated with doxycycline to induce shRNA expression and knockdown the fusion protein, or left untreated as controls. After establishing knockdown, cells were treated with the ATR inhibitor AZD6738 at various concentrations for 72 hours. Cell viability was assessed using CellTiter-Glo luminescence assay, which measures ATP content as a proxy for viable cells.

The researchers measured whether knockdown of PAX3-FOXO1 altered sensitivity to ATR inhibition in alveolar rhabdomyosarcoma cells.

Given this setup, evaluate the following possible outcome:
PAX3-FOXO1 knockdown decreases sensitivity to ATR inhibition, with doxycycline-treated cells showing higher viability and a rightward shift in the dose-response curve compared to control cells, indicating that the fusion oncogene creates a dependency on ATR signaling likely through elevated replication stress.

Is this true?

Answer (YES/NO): YES